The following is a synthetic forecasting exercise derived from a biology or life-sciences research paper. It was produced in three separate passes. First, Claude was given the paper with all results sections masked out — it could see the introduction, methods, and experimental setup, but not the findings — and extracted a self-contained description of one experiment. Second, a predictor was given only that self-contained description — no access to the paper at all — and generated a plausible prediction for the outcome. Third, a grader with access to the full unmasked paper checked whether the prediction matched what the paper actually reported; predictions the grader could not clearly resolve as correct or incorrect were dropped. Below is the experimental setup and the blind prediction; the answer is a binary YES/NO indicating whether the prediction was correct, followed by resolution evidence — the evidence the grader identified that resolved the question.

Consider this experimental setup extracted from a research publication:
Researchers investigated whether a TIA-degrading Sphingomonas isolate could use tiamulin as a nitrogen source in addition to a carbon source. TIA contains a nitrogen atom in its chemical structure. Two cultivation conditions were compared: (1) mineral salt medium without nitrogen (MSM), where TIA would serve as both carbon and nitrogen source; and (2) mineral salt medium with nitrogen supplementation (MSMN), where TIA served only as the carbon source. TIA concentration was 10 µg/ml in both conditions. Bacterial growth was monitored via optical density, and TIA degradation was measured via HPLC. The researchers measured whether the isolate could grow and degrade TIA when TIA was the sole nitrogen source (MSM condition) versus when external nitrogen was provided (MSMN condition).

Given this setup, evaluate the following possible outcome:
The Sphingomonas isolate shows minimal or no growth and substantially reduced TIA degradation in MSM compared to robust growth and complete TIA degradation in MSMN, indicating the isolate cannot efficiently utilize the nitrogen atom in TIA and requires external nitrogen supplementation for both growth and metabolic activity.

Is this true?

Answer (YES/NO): NO